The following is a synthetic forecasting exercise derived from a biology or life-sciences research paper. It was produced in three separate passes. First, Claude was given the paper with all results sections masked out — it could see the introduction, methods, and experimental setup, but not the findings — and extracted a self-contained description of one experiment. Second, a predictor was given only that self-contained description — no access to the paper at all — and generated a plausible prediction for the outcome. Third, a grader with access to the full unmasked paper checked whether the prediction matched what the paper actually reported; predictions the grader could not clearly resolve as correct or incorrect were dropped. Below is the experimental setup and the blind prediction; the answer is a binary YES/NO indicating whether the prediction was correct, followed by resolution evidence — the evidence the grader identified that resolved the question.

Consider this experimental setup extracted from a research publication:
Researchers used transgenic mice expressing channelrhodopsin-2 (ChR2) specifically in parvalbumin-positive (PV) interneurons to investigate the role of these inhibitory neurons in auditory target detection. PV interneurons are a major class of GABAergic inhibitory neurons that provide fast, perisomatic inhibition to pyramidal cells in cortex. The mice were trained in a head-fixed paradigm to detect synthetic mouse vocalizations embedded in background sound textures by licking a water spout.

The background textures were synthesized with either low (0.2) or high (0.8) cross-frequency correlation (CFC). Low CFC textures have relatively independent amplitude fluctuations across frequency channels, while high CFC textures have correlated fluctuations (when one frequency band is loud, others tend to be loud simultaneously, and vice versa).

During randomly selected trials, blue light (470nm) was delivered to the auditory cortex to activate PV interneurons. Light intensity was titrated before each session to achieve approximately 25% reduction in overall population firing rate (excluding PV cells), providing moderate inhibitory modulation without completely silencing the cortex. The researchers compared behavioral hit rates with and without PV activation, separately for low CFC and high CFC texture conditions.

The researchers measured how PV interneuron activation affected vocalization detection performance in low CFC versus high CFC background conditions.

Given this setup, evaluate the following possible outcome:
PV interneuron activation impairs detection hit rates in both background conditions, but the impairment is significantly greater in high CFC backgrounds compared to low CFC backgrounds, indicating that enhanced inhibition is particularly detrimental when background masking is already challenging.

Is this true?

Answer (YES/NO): NO